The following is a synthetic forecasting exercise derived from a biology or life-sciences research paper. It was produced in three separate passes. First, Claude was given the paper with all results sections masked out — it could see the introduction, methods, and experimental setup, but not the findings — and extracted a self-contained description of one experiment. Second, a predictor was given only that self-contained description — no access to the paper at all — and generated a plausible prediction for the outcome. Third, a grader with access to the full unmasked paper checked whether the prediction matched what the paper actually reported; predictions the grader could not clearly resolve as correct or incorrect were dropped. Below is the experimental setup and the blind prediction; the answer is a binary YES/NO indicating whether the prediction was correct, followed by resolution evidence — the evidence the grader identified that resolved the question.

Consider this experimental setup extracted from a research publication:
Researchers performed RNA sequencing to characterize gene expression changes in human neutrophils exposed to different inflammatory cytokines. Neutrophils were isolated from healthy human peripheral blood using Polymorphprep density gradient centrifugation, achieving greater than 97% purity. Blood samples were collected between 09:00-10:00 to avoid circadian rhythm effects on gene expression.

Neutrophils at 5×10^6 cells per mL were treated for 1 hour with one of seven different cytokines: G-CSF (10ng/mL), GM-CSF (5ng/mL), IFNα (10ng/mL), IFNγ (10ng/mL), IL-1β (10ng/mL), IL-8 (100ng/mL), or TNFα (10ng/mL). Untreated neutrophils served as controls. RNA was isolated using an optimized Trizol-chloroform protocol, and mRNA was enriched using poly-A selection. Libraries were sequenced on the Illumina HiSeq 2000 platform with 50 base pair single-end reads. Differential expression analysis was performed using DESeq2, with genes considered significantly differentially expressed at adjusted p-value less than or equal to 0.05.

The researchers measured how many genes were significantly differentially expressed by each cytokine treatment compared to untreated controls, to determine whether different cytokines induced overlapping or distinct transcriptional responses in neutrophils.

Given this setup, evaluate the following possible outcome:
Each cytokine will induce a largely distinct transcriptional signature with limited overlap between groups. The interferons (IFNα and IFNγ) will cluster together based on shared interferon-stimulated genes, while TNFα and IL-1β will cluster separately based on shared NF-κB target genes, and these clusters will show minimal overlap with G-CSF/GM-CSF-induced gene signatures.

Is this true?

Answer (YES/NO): NO